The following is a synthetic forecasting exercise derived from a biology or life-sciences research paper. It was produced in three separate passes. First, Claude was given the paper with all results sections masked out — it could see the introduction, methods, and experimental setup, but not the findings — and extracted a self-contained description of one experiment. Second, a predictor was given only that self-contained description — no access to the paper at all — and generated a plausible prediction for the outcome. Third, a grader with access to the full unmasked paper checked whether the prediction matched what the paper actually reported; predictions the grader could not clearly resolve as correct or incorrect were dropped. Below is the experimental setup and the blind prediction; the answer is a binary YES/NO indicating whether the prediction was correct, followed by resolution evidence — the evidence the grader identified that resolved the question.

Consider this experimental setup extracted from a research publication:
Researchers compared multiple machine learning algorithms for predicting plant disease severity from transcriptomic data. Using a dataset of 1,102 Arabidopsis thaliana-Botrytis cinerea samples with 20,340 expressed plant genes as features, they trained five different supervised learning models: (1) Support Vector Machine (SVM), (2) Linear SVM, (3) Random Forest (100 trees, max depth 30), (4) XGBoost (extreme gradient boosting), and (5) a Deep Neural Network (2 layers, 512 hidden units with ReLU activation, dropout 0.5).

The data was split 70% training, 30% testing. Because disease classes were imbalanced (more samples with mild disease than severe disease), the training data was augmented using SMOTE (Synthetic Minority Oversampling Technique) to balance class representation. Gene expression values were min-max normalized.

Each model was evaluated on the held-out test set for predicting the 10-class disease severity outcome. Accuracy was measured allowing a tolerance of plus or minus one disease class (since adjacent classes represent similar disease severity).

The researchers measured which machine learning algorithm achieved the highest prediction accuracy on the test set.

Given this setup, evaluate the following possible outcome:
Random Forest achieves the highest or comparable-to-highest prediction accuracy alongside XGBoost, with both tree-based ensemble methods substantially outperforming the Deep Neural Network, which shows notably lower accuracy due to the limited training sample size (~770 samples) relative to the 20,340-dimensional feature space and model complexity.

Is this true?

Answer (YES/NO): NO